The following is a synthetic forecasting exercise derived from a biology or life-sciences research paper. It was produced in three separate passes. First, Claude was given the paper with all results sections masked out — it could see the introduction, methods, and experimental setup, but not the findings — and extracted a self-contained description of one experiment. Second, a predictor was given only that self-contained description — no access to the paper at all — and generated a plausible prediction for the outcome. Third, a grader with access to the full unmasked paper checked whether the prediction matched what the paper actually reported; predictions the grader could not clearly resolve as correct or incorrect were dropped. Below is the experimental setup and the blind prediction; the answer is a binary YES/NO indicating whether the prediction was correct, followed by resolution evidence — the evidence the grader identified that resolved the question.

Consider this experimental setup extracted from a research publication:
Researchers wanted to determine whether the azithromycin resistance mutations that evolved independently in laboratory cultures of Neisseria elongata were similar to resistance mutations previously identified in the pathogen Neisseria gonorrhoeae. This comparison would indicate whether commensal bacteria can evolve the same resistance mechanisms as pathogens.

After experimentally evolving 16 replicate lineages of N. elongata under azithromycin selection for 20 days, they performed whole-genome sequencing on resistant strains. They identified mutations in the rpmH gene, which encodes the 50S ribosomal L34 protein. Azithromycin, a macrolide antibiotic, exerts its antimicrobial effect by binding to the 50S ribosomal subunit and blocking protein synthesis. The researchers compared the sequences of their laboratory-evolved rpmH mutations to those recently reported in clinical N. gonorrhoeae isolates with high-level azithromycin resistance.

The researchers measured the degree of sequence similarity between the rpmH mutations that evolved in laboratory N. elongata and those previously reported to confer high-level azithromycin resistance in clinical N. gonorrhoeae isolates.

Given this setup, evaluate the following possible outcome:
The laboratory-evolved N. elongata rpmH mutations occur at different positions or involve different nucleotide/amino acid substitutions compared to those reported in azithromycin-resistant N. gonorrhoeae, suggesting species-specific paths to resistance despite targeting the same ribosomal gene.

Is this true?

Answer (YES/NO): NO